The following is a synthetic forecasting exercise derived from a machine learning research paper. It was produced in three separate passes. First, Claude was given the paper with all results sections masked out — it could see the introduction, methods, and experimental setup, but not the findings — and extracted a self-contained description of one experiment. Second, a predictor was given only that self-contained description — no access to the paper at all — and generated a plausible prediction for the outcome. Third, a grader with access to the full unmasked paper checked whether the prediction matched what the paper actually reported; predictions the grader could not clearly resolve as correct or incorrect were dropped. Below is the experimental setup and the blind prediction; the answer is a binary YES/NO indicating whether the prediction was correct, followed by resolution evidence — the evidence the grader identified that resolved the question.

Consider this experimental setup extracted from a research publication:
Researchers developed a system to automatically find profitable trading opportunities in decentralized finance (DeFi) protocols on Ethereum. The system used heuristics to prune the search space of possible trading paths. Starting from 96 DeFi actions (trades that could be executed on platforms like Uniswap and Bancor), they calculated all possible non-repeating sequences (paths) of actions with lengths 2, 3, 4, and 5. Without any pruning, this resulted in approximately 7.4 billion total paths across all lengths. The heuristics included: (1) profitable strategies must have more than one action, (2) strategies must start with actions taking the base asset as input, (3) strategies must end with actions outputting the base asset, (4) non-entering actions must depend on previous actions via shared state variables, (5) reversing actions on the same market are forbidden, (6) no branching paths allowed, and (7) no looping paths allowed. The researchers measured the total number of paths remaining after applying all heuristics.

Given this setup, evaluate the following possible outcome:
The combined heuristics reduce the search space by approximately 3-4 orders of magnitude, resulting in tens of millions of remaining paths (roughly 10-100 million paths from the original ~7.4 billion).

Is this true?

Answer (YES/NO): NO